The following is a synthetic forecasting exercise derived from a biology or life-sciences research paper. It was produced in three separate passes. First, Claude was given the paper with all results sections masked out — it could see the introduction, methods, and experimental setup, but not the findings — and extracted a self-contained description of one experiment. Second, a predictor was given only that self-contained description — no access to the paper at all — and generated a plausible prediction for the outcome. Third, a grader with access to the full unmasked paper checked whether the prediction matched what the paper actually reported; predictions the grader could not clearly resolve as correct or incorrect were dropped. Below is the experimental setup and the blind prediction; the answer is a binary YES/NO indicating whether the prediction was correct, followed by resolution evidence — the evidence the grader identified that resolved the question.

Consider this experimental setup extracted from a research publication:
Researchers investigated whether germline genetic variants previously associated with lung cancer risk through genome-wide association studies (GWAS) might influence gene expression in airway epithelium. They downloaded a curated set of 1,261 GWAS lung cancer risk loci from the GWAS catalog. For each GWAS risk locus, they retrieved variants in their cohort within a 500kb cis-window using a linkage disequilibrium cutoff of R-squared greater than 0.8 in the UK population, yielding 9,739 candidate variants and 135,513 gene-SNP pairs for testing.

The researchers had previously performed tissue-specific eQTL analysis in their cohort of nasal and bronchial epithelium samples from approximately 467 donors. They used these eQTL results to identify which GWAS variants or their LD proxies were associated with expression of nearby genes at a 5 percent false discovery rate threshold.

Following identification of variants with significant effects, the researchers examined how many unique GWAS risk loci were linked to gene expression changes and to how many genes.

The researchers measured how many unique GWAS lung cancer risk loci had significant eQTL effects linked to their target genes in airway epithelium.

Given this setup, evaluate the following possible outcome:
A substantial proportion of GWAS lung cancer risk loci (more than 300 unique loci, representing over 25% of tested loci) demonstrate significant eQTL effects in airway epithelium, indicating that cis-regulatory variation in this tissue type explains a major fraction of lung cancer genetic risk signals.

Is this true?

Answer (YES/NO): NO